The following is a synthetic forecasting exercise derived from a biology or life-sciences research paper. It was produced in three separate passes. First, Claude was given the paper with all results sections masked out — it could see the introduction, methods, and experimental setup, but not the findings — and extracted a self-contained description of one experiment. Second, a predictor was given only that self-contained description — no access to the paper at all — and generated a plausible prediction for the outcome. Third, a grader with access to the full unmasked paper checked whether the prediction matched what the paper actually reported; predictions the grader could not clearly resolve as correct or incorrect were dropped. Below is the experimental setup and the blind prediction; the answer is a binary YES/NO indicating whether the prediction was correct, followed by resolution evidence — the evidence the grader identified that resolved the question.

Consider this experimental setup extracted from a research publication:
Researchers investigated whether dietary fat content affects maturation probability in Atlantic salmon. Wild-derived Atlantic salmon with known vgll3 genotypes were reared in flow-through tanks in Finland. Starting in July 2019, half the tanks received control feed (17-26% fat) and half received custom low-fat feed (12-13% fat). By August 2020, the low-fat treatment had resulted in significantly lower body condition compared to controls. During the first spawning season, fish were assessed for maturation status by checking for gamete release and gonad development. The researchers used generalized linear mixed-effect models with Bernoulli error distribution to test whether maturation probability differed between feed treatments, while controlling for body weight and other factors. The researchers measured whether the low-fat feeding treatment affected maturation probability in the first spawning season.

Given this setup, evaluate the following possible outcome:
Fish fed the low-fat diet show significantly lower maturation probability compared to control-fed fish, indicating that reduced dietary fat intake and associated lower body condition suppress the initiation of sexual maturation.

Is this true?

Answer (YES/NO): NO